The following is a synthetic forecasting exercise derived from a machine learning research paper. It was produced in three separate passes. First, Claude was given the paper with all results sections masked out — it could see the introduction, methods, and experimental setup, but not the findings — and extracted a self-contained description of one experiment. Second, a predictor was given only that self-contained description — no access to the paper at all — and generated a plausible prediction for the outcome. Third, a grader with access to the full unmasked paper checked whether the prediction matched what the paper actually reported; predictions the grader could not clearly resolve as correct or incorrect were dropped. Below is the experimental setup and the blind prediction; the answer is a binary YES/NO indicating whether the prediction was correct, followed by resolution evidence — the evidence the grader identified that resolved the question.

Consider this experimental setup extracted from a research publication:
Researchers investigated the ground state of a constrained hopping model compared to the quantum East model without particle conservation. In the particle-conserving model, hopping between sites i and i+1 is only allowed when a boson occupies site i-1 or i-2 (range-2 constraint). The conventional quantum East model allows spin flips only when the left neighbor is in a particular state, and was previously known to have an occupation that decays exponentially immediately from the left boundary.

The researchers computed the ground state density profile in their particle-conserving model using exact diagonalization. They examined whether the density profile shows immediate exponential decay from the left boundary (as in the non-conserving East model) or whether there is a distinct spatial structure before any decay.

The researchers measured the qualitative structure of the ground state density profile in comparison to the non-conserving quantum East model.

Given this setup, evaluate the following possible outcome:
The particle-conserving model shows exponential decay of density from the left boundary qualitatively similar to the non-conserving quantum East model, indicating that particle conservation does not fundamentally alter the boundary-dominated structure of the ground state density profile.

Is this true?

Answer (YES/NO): NO